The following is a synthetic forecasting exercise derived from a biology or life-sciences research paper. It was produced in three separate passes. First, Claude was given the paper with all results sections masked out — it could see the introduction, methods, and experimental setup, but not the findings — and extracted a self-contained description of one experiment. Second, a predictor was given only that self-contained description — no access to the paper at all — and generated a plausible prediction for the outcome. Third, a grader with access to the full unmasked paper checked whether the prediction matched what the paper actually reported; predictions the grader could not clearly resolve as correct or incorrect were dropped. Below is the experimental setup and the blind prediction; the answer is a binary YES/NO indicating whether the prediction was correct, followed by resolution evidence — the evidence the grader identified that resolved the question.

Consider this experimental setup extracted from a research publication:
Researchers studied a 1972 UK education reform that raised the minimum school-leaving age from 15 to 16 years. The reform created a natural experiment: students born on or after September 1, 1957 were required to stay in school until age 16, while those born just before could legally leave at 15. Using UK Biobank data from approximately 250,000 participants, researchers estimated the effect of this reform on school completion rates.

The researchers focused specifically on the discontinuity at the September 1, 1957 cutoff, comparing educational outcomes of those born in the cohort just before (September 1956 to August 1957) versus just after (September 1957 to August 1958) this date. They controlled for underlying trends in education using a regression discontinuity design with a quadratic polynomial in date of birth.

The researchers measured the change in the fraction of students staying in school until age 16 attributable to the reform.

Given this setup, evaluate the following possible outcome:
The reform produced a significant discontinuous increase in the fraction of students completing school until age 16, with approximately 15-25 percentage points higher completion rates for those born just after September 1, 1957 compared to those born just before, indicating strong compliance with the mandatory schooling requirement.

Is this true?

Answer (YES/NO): NO